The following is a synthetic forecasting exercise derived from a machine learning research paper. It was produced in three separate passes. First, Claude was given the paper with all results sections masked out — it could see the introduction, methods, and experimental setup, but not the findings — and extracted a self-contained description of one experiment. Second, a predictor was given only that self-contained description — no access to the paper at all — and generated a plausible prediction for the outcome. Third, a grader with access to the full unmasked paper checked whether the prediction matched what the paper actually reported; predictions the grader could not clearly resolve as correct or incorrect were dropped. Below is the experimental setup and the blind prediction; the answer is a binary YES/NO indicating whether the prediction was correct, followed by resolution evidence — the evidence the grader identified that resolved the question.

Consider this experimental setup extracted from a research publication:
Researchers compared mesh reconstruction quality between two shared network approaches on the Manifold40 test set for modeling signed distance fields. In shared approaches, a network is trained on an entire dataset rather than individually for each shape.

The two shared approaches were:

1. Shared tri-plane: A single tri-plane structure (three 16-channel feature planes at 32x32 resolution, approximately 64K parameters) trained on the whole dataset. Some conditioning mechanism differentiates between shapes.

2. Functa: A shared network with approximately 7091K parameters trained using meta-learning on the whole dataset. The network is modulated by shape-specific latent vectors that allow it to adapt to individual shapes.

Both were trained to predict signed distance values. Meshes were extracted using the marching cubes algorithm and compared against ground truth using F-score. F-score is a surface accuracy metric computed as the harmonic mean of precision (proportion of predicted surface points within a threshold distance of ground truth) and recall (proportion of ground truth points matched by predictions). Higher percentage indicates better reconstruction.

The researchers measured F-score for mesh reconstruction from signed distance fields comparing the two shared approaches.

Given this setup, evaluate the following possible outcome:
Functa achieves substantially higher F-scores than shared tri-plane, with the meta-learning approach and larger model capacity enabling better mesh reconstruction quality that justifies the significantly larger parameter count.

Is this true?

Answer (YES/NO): NO